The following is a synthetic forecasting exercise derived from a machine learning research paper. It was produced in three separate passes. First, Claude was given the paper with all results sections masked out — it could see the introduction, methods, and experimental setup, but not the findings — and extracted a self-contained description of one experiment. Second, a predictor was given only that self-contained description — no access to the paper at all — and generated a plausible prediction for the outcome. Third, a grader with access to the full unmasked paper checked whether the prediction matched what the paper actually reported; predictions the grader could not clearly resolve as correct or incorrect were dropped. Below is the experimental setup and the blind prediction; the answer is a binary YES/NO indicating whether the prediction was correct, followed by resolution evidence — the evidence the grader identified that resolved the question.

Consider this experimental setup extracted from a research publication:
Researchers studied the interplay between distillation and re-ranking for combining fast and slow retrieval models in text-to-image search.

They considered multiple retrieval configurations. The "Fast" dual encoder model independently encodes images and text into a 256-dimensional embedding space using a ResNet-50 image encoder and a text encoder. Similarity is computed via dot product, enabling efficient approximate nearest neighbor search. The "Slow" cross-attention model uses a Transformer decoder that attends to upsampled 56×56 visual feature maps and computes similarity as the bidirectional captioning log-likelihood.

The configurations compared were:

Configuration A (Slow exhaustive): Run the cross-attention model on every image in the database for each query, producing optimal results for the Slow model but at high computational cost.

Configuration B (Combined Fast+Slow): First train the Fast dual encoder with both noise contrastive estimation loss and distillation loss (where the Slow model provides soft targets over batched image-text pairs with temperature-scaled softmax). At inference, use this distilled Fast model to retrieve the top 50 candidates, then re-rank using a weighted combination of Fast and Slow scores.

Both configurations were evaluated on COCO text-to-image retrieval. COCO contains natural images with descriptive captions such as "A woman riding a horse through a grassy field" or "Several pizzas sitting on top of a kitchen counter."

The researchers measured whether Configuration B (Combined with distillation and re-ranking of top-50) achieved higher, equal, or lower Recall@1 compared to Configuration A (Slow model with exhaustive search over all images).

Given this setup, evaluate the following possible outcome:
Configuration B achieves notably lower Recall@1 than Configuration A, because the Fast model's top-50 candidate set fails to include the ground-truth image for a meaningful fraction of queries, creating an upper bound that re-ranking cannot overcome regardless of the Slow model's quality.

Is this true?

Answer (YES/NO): NO